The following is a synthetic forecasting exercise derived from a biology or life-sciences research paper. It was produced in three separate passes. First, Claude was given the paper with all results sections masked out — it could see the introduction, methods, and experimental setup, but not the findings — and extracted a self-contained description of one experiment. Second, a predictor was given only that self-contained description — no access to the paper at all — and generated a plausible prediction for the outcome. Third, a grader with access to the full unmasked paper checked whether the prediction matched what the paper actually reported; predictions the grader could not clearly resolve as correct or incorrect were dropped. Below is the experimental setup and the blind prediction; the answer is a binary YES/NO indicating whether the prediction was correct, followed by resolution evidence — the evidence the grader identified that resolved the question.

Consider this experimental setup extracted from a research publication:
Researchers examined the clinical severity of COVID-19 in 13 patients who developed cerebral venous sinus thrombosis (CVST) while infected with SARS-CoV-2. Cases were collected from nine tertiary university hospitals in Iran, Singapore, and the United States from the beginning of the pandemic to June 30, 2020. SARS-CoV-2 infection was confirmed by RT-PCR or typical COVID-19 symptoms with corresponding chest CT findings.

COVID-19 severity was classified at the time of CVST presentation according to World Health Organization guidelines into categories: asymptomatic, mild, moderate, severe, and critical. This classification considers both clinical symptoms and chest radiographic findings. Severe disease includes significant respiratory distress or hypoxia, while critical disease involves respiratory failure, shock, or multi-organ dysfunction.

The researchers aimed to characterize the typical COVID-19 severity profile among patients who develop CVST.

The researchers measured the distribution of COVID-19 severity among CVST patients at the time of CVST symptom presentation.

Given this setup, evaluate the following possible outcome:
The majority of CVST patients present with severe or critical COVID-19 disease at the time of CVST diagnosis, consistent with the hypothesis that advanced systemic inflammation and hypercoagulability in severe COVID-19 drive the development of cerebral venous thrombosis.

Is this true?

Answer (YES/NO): NO